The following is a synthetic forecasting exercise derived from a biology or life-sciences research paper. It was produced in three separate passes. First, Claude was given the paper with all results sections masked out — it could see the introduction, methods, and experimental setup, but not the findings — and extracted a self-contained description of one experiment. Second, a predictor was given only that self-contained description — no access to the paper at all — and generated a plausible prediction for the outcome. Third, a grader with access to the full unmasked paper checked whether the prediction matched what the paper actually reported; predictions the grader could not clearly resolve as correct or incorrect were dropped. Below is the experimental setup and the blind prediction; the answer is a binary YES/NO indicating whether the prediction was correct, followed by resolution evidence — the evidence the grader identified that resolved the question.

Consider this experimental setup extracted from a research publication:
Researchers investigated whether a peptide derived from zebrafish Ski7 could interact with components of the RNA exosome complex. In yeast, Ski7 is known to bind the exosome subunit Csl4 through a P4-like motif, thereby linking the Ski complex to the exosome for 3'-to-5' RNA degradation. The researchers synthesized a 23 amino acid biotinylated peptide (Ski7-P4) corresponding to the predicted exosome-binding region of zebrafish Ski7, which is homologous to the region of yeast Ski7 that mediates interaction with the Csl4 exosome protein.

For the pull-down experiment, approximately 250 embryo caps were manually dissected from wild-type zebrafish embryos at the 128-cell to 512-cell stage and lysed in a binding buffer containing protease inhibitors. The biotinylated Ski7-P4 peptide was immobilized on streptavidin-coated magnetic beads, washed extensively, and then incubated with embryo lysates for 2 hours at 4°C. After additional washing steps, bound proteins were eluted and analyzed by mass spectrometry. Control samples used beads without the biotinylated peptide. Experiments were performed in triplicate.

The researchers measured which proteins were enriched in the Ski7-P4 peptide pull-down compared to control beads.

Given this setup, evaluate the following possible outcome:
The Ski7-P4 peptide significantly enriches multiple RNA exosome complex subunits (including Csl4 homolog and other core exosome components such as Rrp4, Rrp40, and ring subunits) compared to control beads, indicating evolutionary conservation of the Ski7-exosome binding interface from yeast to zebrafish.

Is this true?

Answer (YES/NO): YES